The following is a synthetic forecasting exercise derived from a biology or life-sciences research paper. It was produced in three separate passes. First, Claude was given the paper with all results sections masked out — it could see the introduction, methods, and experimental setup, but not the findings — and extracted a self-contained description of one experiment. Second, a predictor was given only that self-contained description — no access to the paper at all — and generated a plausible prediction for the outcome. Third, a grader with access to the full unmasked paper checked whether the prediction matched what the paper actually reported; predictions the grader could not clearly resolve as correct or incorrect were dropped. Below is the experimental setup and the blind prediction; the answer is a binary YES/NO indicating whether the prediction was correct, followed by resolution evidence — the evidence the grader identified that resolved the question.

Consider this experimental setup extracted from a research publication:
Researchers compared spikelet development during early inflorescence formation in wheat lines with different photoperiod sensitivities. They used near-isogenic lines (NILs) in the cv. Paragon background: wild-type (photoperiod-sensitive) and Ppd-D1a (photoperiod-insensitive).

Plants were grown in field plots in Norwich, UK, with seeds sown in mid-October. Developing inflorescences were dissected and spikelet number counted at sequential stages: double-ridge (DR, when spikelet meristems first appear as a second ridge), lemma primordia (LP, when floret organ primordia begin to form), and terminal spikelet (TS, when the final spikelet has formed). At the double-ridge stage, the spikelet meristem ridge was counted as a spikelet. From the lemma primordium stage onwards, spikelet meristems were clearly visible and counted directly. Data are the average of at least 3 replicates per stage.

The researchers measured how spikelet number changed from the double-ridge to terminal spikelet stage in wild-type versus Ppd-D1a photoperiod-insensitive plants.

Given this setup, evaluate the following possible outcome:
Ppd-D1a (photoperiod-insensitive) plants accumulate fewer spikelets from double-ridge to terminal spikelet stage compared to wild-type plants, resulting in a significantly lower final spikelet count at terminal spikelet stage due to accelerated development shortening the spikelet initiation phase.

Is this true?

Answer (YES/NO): YES